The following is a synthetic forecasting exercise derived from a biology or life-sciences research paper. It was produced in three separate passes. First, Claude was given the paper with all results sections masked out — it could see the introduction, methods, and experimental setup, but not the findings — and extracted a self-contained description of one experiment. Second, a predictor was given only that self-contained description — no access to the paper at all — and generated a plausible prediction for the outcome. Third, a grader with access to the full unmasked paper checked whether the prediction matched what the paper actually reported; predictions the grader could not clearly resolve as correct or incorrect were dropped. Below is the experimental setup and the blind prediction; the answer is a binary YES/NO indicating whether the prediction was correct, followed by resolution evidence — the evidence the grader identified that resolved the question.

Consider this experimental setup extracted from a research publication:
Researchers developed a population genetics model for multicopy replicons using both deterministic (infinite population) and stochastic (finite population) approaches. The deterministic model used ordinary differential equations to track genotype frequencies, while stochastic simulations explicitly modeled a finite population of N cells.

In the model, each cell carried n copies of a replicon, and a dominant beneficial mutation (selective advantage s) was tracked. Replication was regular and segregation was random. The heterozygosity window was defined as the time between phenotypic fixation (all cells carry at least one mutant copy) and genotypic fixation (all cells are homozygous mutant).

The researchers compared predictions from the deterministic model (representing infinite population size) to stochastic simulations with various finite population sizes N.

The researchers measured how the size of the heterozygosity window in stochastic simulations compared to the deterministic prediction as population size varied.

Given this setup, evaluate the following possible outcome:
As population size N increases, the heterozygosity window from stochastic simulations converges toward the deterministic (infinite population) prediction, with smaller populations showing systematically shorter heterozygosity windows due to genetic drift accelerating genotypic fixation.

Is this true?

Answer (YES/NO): YES